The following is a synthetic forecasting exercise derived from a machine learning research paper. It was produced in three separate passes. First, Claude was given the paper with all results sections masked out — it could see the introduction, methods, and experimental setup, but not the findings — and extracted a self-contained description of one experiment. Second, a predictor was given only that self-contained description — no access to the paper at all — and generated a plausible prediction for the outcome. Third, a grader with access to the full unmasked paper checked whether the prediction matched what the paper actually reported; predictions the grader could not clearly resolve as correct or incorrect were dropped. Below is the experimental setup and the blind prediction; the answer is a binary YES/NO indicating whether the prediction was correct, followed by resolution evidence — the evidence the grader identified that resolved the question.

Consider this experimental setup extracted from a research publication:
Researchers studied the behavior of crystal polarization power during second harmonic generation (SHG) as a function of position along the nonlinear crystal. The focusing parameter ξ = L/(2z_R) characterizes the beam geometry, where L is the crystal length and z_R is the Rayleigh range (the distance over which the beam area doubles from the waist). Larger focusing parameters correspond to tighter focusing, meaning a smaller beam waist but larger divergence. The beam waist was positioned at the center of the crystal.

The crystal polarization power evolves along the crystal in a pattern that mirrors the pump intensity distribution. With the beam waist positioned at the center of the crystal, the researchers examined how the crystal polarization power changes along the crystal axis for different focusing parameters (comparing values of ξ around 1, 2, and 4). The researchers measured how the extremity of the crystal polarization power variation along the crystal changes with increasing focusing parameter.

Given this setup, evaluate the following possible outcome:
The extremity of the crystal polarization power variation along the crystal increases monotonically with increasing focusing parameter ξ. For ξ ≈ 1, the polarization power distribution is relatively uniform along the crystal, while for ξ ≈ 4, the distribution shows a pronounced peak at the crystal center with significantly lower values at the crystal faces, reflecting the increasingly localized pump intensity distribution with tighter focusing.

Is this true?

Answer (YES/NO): YES